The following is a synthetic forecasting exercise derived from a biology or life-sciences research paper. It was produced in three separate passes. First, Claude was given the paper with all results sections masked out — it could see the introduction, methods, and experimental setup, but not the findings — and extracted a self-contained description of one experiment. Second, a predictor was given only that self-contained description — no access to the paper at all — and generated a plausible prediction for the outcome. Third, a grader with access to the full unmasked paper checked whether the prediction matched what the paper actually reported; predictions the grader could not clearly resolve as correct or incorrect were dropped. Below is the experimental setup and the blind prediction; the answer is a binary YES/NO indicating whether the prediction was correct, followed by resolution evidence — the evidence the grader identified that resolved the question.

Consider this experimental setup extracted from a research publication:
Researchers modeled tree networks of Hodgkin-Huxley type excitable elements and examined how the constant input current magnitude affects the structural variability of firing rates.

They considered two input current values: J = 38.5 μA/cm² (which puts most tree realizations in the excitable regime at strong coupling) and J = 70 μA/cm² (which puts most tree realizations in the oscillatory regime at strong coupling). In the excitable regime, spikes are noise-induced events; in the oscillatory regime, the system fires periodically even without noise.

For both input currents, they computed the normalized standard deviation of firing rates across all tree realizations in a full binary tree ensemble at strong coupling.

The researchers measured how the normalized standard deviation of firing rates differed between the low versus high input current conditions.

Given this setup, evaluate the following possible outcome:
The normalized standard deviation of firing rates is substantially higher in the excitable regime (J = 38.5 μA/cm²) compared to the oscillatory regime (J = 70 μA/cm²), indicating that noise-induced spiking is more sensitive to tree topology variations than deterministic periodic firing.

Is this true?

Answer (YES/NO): YES